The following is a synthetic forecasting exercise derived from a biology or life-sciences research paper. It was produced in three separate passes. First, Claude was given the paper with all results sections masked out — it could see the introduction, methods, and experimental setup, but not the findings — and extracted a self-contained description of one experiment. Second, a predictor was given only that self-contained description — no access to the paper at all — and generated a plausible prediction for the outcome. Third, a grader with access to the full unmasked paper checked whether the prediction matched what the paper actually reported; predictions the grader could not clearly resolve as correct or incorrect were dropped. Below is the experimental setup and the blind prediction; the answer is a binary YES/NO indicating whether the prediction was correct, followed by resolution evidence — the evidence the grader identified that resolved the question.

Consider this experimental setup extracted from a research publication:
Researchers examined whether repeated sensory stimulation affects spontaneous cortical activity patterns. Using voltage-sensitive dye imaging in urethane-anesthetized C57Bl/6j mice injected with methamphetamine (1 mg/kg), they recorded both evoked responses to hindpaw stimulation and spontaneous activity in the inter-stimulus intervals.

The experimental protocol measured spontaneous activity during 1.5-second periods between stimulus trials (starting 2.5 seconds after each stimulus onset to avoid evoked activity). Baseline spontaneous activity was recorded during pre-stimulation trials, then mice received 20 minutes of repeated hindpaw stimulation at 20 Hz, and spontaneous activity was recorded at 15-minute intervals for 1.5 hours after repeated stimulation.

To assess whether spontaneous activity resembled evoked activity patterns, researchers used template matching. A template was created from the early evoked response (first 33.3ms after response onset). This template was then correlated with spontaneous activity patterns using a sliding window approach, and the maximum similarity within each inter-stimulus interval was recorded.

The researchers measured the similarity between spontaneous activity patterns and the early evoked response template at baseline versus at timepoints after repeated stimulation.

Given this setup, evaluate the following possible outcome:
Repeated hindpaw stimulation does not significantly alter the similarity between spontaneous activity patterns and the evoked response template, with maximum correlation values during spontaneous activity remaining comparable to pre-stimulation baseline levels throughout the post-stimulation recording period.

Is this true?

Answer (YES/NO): NO